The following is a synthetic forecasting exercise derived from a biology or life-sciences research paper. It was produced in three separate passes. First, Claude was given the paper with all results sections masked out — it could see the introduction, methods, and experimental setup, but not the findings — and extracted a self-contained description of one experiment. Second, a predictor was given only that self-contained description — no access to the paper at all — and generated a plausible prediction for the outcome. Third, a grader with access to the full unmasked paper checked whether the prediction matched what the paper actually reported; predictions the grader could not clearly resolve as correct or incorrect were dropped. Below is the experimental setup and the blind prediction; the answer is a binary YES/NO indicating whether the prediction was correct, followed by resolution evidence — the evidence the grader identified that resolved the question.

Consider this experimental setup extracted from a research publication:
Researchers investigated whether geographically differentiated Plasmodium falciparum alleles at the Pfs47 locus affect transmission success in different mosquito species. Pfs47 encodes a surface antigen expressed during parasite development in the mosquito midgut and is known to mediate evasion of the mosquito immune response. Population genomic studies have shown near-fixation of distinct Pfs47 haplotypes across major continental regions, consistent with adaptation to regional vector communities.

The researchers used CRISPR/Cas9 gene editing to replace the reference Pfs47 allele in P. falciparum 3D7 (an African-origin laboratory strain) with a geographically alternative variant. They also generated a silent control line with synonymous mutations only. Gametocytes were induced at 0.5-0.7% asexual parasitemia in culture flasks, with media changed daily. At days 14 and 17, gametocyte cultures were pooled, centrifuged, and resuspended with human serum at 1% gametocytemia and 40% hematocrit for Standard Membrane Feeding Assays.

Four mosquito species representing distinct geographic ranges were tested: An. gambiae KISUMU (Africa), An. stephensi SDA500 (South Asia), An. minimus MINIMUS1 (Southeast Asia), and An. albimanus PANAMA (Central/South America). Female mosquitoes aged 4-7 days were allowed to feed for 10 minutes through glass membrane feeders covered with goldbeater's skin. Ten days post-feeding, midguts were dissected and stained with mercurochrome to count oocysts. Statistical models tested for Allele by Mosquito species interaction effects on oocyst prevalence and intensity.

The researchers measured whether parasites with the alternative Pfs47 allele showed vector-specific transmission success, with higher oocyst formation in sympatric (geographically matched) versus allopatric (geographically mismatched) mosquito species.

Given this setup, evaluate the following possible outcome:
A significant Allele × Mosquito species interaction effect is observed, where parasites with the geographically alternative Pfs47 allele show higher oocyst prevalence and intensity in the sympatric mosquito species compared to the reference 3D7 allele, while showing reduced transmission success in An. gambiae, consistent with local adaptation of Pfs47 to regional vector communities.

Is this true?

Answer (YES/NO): NO